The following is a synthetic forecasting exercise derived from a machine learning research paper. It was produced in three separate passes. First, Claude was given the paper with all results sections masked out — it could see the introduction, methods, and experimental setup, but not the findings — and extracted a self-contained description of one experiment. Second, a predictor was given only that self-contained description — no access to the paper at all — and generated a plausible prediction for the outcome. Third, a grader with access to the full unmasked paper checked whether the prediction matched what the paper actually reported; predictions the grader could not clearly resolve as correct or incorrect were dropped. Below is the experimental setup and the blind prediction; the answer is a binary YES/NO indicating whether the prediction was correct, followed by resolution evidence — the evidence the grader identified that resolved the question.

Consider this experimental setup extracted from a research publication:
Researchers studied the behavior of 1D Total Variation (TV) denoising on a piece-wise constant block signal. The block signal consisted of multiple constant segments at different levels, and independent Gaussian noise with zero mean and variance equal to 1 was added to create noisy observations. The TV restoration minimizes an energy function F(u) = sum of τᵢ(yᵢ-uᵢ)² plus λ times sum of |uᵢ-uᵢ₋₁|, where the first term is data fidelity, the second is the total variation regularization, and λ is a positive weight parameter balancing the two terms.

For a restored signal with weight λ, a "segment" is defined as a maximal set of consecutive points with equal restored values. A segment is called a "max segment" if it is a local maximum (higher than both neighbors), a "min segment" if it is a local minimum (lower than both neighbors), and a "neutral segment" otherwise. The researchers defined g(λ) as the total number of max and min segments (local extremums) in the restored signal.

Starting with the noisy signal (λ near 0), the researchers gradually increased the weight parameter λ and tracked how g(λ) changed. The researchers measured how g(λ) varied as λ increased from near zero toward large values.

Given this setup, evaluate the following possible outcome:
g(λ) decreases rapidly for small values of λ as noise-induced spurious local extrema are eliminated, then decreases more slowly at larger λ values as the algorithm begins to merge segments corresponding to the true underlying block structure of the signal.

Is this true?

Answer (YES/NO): YES